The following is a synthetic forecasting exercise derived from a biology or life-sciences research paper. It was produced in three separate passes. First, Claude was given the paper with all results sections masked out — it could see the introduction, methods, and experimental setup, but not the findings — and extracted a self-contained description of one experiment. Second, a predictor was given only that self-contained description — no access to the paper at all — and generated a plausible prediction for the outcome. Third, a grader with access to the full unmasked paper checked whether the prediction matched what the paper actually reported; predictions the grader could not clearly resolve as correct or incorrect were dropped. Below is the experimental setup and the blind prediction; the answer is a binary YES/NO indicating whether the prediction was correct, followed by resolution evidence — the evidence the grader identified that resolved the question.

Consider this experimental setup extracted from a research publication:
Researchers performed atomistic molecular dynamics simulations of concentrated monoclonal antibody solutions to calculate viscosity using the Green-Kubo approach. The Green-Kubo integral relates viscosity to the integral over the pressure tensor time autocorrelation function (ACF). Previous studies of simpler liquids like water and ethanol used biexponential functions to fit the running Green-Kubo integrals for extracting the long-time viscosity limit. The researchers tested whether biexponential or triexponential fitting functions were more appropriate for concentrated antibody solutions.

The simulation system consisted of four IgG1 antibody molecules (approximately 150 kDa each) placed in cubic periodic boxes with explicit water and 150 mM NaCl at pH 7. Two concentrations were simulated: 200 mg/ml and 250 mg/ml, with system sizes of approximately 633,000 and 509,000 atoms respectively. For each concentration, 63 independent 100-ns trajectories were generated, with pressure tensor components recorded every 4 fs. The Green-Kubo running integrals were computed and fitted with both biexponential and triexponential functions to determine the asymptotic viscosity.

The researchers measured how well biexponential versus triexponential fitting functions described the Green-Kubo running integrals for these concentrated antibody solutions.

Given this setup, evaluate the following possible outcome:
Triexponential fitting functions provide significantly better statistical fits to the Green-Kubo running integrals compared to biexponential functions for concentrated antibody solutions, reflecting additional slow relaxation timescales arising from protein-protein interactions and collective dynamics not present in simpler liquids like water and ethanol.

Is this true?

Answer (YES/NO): YES